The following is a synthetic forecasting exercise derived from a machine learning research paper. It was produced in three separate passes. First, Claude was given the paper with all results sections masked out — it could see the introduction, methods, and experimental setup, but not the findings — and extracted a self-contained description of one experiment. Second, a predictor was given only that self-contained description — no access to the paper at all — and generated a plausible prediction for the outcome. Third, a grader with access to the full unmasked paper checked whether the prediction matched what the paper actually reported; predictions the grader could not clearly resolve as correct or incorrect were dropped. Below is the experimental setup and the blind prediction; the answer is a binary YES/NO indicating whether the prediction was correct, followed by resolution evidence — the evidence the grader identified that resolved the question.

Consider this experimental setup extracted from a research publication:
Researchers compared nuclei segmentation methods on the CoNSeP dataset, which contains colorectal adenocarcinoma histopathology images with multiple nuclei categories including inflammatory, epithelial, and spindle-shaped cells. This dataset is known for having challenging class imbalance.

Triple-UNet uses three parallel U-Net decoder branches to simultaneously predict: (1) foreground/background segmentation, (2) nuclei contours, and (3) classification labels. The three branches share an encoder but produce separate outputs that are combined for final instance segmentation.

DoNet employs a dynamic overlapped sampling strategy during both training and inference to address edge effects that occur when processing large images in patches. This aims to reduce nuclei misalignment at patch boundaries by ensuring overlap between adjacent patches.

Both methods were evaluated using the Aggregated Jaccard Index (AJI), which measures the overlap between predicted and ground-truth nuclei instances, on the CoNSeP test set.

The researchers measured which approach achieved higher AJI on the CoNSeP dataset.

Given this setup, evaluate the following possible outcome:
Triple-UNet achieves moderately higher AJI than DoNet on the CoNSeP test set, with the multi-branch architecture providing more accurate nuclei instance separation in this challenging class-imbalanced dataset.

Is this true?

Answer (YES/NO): NO